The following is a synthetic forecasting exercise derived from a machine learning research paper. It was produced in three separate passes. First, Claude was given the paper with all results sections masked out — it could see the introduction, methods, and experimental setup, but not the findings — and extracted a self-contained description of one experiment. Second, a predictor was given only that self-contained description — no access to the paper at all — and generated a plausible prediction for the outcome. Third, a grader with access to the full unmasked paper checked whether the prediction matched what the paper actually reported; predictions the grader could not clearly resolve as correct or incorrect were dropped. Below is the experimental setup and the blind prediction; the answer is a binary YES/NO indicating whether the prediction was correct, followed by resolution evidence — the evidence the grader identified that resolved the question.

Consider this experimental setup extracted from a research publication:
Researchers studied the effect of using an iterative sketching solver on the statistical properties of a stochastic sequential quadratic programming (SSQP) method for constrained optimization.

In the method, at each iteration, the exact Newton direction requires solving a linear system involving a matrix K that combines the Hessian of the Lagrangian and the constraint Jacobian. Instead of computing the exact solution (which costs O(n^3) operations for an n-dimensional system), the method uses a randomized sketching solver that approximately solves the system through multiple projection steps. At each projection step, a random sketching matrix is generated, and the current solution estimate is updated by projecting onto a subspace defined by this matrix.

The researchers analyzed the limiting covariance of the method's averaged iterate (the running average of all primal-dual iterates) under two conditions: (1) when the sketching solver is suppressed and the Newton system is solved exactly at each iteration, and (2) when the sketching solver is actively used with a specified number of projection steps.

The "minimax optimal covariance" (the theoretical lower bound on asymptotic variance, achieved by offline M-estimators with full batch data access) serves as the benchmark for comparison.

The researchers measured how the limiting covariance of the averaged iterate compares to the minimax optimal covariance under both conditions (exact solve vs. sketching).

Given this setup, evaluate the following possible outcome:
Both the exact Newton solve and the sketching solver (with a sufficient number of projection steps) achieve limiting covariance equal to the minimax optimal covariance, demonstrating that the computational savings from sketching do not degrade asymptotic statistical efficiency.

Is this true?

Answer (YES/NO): NO